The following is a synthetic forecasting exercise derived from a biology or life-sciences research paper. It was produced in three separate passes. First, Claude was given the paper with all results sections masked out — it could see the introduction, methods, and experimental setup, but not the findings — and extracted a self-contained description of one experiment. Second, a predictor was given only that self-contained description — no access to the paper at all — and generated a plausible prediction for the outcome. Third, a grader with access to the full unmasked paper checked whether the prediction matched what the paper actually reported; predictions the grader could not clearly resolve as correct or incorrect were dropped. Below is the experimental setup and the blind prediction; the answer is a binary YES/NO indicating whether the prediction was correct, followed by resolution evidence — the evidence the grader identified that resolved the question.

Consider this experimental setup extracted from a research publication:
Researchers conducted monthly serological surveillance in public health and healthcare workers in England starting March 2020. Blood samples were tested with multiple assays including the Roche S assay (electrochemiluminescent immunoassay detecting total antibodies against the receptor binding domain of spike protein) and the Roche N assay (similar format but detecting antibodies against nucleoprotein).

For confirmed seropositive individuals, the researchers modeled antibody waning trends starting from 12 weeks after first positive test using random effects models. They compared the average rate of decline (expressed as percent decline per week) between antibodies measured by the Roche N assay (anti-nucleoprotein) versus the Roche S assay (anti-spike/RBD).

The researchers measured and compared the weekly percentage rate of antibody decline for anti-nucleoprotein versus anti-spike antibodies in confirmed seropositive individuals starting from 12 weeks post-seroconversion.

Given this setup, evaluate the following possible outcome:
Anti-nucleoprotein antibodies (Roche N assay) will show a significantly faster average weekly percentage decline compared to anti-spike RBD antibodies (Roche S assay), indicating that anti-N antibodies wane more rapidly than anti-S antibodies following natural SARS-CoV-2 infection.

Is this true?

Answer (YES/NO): NO